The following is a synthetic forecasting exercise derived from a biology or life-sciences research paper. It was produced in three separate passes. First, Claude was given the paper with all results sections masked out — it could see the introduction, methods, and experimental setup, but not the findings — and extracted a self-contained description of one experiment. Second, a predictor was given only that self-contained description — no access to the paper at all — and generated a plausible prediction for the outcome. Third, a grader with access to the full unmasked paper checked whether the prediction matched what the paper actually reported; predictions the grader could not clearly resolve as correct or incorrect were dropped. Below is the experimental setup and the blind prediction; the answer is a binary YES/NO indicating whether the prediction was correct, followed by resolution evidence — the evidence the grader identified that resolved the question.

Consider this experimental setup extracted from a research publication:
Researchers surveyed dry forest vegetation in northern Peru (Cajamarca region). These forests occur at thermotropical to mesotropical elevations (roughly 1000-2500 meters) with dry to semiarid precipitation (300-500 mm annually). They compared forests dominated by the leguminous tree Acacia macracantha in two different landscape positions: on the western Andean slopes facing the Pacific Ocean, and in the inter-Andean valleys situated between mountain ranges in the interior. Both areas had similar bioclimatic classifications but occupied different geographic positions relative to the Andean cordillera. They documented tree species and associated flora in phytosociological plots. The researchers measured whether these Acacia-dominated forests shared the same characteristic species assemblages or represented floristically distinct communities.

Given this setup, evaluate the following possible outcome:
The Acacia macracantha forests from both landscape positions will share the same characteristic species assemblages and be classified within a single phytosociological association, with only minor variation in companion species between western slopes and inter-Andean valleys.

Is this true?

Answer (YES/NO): NO